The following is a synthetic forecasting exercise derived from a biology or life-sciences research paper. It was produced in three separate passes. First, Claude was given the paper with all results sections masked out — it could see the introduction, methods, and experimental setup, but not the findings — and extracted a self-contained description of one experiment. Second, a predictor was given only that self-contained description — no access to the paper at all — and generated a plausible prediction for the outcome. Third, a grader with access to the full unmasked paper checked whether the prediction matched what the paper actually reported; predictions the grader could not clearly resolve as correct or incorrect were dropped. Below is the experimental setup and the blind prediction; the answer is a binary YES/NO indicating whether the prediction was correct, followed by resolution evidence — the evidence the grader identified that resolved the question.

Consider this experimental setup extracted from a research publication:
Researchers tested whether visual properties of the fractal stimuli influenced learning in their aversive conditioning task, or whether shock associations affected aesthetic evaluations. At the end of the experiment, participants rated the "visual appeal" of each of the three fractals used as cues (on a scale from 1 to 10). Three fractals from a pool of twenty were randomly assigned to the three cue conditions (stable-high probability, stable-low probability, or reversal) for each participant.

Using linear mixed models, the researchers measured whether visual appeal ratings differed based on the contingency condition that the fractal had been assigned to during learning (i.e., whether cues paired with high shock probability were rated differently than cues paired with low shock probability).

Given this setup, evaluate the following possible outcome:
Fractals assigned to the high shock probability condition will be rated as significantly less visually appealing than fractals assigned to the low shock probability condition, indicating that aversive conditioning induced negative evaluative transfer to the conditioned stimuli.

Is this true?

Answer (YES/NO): NO